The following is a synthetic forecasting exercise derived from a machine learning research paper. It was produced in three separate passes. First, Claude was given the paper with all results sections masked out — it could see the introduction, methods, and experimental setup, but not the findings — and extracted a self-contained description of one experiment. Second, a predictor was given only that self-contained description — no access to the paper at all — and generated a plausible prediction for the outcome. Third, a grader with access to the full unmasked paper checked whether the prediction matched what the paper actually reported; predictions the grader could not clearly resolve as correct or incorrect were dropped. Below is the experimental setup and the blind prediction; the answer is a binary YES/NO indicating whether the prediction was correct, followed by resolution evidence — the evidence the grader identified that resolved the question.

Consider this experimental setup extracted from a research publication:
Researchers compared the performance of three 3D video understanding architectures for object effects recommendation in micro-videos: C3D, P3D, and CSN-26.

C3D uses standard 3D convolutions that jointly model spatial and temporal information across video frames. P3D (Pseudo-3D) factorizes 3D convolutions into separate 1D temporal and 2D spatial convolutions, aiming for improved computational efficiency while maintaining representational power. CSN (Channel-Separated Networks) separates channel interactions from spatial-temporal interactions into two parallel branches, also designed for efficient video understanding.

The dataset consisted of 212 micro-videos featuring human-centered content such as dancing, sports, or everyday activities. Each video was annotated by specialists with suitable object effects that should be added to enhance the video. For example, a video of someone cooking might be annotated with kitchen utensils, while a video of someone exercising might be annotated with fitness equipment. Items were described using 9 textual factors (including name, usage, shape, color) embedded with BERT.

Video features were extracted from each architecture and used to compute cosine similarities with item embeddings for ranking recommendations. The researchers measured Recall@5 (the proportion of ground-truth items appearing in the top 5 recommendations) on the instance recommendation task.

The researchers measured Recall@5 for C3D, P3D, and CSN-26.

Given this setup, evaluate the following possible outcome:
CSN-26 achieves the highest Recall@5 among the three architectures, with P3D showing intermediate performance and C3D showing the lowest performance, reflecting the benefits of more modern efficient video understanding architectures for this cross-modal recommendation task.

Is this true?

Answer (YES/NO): NO